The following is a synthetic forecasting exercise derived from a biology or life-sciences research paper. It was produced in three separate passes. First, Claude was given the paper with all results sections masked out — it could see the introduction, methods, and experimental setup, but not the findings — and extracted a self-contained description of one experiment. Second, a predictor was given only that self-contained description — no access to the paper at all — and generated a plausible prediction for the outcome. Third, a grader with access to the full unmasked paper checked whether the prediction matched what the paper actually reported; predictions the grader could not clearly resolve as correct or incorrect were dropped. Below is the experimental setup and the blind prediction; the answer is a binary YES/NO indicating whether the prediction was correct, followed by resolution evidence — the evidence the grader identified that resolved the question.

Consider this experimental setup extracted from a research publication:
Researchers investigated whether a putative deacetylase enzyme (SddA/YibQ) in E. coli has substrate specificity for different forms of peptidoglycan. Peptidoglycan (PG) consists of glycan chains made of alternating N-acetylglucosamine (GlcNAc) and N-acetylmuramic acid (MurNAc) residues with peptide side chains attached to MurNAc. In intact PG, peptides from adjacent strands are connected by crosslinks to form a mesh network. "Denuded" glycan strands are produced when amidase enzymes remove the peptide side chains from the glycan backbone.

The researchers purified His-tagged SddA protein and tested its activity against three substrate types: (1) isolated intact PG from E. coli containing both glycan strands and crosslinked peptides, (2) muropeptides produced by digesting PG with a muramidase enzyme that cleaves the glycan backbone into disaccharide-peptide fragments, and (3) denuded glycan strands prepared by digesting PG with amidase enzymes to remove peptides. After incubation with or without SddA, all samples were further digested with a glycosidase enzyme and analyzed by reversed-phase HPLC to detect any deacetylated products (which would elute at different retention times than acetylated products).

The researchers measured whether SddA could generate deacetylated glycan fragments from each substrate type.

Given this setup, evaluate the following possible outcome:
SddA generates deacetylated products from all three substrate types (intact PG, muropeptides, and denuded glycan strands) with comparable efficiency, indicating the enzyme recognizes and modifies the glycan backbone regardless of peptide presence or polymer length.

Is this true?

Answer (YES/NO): NO